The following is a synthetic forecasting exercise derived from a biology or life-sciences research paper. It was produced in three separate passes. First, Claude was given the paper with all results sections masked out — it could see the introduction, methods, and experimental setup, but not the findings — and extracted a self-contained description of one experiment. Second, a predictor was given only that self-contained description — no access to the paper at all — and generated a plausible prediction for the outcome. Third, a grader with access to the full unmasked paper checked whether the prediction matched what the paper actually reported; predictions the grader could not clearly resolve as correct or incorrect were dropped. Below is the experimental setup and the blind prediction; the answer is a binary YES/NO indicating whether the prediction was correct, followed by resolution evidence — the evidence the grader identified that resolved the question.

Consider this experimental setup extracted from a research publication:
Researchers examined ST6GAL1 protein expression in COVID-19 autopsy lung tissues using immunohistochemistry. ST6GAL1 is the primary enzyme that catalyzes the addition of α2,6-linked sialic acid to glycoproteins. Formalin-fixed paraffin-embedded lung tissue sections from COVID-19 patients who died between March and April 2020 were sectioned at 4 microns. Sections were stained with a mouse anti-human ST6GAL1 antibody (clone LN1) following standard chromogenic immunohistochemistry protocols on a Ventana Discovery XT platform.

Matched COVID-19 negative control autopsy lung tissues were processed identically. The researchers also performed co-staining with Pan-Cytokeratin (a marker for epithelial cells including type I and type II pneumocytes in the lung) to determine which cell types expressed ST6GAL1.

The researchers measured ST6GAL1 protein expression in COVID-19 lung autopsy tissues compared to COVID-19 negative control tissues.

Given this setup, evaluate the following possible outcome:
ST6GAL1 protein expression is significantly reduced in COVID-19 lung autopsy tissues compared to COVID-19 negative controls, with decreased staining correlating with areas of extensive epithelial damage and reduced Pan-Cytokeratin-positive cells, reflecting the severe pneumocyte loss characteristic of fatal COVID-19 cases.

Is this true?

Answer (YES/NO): NO